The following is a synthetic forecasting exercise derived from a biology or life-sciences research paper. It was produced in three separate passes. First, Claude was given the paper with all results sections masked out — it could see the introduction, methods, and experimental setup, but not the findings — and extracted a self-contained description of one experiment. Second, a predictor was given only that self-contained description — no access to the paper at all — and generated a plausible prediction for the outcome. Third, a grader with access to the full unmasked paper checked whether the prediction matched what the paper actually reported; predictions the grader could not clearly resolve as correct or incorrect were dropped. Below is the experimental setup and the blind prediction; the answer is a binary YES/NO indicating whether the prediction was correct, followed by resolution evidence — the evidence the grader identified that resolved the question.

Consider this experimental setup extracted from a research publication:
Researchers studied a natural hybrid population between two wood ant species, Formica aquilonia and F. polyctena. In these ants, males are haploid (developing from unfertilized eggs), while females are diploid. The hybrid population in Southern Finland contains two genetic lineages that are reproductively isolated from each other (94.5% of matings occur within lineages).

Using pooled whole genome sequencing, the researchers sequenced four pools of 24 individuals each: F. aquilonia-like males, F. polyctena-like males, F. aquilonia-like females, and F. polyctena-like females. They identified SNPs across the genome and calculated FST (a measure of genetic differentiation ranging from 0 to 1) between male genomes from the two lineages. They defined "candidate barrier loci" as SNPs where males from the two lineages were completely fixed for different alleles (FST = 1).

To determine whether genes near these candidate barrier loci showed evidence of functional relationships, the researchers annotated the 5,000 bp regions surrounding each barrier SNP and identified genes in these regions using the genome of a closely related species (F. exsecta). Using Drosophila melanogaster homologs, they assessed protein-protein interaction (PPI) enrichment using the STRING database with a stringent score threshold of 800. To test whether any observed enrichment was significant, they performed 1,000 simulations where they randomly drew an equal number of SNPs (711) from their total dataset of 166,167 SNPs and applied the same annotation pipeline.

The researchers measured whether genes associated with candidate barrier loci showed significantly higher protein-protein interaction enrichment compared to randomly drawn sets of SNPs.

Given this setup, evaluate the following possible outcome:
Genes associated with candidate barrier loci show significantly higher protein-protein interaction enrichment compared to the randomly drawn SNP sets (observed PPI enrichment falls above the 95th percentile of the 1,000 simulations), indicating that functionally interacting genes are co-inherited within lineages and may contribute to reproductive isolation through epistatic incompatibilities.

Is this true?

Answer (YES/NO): NO